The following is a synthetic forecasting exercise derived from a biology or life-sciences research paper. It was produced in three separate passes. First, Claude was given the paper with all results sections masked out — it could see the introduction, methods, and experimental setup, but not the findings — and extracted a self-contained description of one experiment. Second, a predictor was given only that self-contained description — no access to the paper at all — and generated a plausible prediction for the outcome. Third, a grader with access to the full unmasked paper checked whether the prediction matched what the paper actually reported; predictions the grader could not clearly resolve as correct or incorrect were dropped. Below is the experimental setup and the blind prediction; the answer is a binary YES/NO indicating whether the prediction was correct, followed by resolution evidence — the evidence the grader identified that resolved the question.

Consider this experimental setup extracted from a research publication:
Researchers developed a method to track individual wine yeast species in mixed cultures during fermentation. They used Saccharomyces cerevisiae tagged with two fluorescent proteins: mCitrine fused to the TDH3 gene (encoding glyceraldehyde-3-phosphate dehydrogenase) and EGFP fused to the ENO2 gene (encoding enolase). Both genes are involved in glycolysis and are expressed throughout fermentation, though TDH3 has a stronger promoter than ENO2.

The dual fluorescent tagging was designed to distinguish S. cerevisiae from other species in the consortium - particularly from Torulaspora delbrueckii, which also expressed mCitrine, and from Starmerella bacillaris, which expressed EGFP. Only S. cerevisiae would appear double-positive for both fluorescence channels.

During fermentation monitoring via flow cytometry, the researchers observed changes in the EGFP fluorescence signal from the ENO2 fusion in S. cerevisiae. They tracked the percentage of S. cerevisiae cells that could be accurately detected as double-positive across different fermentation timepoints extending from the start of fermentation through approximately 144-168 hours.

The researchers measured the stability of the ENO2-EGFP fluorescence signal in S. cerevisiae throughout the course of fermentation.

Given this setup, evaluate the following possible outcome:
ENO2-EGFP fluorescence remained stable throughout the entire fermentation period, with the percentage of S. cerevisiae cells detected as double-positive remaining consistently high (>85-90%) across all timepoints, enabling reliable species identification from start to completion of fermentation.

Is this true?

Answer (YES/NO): NO